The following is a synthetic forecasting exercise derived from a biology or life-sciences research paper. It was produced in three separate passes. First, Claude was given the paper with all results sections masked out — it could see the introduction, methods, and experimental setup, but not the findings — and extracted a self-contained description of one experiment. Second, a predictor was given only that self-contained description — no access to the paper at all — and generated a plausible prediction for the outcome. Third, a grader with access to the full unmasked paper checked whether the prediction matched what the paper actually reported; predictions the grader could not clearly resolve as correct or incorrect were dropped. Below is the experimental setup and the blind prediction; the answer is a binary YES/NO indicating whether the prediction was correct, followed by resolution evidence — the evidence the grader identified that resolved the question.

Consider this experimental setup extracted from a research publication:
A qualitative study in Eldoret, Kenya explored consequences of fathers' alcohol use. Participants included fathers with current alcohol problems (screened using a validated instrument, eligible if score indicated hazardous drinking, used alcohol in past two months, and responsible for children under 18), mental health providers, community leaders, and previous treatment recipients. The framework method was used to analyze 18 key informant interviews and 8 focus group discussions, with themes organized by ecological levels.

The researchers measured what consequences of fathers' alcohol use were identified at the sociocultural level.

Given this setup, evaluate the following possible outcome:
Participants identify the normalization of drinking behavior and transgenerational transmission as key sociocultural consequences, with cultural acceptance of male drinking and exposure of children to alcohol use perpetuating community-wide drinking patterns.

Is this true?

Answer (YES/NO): NO